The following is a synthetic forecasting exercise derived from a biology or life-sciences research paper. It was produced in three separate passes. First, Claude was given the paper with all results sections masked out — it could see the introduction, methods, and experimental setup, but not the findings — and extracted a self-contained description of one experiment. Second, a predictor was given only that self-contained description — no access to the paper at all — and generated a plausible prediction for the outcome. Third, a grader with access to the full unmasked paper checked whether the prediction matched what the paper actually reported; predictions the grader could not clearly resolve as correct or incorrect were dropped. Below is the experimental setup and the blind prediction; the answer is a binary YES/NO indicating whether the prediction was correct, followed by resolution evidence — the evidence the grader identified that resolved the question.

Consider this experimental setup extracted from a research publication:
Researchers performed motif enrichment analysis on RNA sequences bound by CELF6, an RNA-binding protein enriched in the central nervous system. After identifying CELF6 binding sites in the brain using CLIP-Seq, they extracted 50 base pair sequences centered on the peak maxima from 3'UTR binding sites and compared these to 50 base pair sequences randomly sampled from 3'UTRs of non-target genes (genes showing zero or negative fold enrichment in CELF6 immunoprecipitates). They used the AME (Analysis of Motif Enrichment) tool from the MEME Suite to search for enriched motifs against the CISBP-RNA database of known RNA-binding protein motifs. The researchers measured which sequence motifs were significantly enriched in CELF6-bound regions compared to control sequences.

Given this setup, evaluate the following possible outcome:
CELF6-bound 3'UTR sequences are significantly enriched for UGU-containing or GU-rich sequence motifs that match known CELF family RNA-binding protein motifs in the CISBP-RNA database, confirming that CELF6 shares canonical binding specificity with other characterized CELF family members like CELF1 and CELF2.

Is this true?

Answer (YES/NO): YES